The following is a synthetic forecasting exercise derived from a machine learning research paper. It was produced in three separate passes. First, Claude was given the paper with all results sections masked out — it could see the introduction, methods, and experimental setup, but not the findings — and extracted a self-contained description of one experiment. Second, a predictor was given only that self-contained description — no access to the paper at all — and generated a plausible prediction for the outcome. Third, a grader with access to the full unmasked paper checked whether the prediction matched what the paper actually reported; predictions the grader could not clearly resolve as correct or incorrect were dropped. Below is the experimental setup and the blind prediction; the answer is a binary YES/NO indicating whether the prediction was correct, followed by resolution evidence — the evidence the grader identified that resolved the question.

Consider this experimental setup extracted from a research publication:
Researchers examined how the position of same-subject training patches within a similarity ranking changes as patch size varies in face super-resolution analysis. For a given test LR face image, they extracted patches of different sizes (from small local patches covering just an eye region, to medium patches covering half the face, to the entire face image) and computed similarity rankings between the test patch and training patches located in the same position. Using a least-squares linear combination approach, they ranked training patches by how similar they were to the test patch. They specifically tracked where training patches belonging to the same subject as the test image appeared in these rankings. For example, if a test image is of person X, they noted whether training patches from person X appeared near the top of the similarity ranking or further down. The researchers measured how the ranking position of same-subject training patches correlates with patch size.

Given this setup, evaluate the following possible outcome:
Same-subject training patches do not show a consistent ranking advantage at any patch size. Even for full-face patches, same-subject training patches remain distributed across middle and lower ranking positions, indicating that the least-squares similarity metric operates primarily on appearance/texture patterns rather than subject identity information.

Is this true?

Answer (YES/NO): NO